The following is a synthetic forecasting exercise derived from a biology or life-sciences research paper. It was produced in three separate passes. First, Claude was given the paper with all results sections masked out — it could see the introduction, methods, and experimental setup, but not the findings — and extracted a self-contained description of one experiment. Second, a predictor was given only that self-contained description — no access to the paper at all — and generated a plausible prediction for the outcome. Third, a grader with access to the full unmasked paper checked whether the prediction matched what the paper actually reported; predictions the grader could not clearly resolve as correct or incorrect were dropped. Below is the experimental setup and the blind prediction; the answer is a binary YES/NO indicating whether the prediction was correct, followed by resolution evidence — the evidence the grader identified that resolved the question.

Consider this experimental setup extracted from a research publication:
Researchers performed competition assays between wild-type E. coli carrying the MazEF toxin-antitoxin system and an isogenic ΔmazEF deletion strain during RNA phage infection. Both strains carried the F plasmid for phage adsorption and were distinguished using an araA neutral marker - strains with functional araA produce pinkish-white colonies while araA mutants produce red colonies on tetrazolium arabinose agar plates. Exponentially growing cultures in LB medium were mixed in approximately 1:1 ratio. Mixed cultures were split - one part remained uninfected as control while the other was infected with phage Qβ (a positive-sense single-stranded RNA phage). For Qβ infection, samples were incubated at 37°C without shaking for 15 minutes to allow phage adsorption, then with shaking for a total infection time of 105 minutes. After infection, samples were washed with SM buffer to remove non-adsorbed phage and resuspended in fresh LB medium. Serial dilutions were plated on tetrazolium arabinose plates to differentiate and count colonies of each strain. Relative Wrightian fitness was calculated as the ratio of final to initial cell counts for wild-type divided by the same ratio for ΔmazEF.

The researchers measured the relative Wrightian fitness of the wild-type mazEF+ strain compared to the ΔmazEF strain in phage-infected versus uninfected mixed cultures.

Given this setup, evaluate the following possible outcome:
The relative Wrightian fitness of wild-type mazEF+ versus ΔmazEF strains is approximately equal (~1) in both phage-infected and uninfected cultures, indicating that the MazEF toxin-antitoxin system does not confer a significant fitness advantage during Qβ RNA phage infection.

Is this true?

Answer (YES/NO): NO